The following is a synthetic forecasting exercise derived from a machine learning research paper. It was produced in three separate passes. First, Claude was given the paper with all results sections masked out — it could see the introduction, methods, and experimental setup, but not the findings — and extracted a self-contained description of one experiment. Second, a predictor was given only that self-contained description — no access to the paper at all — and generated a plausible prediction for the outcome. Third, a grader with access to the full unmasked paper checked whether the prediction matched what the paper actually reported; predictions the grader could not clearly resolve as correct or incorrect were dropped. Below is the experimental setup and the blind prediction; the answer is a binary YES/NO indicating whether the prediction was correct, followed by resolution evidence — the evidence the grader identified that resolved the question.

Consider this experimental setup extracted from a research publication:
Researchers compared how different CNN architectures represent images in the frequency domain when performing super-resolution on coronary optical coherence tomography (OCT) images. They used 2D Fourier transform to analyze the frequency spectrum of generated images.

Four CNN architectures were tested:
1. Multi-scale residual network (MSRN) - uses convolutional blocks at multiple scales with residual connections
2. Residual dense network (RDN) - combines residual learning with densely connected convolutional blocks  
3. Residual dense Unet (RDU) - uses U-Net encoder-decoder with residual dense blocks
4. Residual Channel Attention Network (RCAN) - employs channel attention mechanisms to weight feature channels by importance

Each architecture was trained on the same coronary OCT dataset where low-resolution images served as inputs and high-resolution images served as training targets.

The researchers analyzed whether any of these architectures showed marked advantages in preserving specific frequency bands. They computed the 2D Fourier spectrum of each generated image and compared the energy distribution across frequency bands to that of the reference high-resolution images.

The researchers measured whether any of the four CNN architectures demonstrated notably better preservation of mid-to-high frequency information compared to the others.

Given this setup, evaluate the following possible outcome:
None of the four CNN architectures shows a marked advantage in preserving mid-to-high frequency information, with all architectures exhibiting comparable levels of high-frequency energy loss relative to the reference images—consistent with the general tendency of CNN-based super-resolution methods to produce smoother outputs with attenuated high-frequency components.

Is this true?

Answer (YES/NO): YES